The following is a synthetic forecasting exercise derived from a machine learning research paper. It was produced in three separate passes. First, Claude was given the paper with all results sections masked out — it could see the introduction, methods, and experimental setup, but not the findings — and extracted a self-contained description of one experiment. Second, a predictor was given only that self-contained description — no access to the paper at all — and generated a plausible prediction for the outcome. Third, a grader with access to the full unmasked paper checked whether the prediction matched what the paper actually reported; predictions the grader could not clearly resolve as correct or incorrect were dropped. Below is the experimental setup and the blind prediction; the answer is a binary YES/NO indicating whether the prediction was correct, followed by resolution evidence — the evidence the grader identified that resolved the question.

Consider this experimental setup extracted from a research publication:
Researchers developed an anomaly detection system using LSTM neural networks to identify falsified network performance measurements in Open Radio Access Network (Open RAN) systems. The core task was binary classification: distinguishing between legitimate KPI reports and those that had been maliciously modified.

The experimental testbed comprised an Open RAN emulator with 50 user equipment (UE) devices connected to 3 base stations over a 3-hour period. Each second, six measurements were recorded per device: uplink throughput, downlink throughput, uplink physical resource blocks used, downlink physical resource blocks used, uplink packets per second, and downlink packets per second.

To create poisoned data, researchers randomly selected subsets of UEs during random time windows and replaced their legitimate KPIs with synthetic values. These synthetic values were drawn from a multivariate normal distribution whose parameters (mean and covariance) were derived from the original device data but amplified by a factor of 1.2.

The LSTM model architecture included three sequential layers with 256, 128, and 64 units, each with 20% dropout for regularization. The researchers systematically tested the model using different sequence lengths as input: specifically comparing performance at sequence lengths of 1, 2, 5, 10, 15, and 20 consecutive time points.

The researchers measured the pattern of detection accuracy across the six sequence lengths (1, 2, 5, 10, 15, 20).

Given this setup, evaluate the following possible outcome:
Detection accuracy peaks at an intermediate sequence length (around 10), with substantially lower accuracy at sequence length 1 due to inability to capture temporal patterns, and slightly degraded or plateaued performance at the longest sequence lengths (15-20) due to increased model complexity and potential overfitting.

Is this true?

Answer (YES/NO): NO